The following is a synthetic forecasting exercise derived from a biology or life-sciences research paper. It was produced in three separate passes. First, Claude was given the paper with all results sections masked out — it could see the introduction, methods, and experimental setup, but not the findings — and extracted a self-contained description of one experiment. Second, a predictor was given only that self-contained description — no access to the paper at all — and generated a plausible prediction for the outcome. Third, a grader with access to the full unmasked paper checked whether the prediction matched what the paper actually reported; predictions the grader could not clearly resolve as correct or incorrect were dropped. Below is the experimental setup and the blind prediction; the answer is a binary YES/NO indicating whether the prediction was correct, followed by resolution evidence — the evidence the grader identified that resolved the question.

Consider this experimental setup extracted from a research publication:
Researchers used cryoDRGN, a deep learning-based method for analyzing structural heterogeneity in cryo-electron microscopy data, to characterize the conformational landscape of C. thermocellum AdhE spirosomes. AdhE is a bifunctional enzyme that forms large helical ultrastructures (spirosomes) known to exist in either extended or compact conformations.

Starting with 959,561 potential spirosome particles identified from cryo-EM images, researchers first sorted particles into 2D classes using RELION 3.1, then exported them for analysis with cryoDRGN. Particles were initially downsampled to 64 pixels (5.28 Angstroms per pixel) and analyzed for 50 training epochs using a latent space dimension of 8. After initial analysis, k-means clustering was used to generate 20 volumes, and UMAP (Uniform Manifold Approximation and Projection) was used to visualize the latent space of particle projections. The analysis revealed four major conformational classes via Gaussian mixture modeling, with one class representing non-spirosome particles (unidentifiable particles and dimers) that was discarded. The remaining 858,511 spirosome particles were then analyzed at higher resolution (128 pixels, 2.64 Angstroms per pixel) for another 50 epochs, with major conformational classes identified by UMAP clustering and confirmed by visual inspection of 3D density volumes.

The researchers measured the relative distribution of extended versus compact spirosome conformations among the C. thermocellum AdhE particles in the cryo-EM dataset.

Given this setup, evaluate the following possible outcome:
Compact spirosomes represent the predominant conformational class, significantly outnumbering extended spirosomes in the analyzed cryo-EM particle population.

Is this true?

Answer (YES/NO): NO